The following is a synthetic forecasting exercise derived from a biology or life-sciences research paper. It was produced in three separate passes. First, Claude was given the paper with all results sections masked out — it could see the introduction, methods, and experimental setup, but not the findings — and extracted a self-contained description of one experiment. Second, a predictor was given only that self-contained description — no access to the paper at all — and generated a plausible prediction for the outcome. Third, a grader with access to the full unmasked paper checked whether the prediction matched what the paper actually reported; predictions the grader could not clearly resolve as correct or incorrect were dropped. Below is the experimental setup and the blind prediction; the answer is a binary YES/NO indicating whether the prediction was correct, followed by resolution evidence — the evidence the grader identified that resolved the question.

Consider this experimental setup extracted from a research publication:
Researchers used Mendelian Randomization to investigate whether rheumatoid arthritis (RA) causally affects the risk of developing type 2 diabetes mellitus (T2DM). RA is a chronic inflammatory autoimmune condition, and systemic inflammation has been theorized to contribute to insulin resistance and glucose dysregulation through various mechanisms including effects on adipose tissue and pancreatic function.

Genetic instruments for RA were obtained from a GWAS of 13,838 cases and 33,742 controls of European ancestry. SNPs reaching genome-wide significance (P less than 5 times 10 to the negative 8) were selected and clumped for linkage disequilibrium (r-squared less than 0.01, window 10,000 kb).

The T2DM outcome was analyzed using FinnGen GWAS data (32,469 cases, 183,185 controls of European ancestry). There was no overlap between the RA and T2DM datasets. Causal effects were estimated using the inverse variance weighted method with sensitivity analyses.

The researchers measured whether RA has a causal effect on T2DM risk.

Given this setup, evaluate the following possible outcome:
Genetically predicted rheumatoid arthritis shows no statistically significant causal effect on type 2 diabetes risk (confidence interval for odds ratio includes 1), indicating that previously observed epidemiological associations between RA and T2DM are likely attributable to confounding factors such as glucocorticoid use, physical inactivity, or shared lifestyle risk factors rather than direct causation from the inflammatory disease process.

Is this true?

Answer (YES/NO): NO